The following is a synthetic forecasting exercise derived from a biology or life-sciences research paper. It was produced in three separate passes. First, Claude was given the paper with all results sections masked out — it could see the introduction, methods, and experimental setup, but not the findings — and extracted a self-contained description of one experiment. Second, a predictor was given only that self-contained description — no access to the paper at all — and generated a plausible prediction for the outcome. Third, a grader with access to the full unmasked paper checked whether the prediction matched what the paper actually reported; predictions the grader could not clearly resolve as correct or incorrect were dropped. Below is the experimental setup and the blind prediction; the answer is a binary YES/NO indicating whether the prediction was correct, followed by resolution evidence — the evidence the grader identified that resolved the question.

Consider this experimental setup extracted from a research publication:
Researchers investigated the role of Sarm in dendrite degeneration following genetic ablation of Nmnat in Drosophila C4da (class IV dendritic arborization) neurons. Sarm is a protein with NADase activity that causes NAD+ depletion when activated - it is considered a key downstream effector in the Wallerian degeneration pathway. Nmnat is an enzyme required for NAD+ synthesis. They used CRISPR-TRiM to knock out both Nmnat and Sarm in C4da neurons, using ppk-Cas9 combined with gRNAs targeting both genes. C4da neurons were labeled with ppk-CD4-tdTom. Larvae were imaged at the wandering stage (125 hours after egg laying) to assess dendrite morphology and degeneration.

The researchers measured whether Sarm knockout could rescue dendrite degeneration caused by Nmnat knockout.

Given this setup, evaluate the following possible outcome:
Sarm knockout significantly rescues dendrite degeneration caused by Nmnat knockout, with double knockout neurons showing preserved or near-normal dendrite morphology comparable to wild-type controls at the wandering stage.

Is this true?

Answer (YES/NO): NO